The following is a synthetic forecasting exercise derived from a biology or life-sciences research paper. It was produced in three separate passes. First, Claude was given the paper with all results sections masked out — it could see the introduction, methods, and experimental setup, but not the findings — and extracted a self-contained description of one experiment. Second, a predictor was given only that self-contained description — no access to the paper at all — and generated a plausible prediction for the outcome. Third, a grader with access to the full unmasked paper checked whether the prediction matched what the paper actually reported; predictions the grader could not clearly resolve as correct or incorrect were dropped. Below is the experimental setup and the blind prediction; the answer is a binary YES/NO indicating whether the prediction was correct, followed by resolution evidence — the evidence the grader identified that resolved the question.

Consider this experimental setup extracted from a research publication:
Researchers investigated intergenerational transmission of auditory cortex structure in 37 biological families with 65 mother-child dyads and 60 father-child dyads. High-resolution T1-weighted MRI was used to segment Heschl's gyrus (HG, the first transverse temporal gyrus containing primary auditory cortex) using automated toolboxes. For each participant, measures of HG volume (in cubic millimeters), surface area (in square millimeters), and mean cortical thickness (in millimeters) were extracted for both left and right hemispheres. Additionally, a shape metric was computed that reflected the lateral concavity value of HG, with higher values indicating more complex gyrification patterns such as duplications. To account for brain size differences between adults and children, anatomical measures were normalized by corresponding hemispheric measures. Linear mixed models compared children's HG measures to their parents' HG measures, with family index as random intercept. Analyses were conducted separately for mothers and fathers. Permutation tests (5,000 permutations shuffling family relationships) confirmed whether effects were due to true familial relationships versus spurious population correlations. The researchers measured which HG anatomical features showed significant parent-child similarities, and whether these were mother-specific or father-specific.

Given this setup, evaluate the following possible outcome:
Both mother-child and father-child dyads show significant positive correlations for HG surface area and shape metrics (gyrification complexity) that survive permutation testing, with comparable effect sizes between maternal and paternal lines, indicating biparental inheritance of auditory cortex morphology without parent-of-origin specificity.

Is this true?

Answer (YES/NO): NO